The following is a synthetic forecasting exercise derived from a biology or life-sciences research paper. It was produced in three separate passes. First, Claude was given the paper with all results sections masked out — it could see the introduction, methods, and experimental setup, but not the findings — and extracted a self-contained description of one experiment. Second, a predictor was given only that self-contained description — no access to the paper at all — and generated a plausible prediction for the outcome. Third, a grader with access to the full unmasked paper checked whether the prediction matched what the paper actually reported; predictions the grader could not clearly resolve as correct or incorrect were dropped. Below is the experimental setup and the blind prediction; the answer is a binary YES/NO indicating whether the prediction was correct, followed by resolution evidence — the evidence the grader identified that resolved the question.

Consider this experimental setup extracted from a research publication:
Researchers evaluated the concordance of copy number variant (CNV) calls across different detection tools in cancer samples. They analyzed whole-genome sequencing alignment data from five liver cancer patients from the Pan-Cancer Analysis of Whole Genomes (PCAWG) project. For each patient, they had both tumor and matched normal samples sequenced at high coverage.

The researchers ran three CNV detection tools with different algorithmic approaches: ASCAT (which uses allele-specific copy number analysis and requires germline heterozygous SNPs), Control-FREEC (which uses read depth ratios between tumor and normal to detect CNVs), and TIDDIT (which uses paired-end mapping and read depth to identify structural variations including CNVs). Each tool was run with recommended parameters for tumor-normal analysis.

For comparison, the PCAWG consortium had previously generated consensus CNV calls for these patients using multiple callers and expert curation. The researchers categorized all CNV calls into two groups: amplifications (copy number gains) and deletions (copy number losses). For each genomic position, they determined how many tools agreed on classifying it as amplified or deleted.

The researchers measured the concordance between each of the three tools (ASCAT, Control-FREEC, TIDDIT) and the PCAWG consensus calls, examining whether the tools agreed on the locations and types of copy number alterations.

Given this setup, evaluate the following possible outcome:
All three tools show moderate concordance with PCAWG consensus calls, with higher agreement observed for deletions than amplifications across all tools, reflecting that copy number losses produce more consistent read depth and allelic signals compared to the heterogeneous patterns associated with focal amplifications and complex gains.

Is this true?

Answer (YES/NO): NO